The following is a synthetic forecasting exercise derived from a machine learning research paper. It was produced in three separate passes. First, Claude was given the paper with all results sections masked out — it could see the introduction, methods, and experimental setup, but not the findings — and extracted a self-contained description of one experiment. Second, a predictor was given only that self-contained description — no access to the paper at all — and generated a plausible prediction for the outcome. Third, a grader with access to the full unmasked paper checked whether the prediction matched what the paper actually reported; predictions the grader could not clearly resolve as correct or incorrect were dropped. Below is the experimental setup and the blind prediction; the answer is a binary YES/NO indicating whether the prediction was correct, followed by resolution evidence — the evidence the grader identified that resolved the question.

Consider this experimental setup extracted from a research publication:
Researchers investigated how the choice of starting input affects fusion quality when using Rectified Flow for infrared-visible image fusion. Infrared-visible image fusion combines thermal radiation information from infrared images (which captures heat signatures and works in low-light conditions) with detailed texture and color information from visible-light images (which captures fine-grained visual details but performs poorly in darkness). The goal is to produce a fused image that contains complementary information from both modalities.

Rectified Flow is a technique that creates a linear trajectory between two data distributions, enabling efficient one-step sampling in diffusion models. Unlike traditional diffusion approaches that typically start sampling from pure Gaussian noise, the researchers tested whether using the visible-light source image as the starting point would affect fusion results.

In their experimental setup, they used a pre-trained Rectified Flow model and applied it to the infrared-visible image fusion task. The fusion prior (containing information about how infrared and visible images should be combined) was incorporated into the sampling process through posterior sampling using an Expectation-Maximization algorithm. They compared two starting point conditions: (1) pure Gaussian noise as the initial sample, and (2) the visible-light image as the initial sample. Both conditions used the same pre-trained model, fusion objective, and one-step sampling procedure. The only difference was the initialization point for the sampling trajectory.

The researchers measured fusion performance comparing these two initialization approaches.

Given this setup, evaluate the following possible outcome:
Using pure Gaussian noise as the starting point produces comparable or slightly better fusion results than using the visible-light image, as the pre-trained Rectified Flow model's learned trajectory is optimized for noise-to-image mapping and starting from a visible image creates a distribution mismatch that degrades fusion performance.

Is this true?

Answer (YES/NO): NO